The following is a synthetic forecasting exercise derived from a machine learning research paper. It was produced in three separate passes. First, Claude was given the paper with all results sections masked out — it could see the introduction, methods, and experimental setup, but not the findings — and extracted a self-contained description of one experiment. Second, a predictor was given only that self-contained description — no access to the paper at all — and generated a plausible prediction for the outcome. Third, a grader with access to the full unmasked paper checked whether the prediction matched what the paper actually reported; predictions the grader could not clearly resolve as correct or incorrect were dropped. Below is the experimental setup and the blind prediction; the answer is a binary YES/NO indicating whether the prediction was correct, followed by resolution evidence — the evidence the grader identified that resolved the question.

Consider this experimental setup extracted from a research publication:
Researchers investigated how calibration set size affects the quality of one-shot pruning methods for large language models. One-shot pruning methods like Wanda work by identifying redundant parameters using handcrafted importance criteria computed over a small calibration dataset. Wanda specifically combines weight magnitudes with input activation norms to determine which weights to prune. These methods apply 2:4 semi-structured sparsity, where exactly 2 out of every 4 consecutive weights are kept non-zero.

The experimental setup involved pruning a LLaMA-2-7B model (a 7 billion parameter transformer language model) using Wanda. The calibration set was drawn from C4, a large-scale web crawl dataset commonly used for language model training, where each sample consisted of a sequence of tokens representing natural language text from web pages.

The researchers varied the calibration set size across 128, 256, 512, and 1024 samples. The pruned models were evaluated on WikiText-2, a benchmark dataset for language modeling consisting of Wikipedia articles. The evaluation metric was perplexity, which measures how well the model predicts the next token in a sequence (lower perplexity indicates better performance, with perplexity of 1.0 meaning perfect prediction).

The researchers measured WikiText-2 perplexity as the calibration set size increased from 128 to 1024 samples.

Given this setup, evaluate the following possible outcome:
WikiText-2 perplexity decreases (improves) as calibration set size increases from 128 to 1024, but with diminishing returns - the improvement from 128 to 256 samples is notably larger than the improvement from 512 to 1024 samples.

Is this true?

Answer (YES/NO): NO